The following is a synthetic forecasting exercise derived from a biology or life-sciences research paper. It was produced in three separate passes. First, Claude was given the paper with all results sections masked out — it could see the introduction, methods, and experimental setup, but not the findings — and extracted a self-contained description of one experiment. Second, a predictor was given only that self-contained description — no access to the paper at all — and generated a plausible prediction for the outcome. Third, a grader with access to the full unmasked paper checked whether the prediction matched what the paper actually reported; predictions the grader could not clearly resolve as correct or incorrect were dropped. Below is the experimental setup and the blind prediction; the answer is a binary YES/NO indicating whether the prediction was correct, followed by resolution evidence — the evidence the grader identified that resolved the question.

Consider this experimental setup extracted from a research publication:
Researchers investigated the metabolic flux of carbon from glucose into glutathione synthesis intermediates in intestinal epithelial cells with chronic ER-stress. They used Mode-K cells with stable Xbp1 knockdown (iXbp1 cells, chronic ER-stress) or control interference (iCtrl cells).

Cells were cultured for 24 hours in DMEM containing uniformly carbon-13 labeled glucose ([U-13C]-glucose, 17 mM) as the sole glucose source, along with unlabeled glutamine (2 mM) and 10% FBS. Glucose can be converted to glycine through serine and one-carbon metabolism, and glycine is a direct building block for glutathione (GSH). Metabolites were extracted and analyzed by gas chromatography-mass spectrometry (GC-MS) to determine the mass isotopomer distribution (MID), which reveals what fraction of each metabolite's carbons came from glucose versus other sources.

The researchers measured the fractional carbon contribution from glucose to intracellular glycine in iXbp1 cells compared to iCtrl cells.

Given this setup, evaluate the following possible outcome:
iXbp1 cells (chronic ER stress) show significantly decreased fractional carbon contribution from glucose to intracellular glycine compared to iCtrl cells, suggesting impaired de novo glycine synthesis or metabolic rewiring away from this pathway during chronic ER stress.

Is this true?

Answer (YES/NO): NO